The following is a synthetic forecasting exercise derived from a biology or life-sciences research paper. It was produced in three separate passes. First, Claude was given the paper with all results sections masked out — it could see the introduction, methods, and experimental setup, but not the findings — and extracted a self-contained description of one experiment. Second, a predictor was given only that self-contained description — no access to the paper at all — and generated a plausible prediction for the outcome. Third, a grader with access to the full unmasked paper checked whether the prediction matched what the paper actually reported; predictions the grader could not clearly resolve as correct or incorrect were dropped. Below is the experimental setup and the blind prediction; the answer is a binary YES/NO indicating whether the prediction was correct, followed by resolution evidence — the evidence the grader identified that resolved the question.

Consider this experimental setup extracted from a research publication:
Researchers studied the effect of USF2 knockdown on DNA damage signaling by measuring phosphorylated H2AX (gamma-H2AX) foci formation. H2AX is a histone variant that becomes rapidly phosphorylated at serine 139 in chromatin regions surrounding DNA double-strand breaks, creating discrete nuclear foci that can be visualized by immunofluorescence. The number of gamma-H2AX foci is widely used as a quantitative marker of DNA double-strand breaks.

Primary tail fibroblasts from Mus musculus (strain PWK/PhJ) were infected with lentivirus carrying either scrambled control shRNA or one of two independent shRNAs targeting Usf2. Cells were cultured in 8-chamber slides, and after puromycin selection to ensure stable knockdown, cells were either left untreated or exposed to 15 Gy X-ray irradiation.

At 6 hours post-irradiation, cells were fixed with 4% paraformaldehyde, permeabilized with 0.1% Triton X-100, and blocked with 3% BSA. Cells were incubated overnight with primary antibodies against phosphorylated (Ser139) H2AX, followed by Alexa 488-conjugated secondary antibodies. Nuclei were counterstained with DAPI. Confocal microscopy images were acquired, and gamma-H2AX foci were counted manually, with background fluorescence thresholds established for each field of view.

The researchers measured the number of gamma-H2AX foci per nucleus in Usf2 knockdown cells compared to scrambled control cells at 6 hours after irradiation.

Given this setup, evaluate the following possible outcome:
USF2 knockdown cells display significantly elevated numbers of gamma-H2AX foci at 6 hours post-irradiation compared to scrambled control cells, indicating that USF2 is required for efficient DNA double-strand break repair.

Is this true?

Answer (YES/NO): NO